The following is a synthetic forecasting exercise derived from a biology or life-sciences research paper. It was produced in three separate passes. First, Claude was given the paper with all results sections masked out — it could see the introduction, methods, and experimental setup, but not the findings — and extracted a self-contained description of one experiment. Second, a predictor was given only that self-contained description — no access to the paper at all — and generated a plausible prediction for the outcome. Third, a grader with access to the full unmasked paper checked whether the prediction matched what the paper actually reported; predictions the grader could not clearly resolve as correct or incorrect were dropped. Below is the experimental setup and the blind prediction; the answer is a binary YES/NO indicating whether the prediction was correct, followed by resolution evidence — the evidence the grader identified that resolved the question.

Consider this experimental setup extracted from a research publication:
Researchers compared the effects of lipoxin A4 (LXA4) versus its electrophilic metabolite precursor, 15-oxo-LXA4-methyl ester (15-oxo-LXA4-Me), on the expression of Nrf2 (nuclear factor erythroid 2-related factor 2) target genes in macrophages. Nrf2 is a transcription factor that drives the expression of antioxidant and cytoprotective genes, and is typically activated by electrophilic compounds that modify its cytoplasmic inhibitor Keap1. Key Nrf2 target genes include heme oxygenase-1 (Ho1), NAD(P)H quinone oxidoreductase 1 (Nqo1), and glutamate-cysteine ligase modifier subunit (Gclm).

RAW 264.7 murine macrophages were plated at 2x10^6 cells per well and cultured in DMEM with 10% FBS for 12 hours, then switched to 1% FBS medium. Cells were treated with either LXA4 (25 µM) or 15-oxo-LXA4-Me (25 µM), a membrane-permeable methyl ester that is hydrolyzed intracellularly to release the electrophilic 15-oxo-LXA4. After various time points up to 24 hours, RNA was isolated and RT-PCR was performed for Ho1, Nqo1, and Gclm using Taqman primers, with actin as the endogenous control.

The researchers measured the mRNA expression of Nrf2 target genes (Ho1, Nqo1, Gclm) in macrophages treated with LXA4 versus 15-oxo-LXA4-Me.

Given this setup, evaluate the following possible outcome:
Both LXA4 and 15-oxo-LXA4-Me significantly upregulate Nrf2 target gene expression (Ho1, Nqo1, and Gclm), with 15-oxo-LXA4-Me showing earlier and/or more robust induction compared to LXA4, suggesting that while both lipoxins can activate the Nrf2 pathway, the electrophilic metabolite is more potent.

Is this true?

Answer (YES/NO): NO